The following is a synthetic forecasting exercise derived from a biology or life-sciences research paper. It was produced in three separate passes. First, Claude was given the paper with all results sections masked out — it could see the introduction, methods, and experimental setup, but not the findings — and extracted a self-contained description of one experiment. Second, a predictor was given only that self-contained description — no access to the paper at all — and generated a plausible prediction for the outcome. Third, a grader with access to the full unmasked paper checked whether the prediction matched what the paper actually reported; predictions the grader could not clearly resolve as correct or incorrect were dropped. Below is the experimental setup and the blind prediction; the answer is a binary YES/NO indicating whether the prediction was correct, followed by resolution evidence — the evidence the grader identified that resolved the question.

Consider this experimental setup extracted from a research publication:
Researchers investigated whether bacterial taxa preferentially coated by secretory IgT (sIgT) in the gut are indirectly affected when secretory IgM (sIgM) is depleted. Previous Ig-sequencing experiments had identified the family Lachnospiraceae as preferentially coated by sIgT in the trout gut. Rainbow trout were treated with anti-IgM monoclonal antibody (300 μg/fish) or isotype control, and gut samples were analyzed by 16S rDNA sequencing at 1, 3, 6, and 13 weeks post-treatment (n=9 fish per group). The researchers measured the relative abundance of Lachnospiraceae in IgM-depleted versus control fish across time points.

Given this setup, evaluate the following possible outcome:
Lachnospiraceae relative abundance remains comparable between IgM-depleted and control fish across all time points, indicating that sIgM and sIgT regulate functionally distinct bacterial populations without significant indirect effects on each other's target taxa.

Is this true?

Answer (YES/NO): NO